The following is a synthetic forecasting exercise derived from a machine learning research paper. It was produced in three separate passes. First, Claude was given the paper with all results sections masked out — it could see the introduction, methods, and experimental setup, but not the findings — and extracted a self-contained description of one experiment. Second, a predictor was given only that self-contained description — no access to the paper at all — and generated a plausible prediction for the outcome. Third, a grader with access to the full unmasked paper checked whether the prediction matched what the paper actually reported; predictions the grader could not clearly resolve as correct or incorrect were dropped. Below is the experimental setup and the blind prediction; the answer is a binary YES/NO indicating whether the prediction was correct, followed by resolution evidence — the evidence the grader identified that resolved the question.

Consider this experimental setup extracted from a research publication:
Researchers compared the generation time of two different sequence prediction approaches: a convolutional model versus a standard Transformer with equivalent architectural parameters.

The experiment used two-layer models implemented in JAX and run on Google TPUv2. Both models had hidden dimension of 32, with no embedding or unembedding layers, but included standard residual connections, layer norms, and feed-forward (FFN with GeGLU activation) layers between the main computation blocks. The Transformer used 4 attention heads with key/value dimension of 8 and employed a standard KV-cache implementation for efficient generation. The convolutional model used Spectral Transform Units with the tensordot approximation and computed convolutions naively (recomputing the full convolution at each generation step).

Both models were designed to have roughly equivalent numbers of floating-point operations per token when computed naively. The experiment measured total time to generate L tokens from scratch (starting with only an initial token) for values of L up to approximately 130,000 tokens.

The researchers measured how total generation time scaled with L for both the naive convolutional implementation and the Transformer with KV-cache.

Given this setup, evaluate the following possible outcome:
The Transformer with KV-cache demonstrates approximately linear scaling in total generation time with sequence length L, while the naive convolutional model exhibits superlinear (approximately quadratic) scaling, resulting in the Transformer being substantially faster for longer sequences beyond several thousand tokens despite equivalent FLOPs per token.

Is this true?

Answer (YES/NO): NO